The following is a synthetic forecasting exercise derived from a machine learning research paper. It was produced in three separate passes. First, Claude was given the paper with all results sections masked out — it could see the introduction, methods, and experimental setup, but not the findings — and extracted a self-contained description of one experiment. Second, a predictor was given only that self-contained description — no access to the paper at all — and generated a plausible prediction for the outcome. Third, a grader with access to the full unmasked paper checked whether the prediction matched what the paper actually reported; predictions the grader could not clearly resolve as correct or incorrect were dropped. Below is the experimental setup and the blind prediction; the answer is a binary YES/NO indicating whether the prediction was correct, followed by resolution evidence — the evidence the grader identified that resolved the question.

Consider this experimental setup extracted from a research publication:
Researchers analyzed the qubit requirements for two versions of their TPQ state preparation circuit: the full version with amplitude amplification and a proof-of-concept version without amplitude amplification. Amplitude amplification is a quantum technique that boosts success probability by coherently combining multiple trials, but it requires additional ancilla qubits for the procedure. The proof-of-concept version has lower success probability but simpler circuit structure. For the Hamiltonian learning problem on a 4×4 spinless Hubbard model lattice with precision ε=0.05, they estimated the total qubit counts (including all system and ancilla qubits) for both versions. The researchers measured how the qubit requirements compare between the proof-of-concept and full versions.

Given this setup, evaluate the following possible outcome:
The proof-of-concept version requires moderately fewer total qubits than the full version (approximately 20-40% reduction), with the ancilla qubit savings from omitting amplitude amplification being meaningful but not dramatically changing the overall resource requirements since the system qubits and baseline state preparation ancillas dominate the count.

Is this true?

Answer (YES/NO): YES